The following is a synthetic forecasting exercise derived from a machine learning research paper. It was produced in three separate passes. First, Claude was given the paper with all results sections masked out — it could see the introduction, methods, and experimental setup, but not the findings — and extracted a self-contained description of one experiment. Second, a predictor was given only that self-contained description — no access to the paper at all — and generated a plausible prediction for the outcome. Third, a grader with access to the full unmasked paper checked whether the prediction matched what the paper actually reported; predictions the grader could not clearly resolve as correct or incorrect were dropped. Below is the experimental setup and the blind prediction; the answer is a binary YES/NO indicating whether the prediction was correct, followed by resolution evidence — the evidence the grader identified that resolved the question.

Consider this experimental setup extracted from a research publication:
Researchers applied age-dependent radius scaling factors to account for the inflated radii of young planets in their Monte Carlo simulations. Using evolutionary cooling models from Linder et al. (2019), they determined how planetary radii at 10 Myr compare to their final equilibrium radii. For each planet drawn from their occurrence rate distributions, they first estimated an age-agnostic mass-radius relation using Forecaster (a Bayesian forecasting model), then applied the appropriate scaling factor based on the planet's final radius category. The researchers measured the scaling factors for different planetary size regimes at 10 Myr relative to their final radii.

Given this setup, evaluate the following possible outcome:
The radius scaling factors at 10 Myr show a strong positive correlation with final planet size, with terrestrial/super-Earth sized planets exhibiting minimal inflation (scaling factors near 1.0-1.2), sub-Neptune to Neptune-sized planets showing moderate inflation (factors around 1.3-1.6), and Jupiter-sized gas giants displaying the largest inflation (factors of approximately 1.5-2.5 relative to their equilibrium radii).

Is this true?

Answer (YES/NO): NO